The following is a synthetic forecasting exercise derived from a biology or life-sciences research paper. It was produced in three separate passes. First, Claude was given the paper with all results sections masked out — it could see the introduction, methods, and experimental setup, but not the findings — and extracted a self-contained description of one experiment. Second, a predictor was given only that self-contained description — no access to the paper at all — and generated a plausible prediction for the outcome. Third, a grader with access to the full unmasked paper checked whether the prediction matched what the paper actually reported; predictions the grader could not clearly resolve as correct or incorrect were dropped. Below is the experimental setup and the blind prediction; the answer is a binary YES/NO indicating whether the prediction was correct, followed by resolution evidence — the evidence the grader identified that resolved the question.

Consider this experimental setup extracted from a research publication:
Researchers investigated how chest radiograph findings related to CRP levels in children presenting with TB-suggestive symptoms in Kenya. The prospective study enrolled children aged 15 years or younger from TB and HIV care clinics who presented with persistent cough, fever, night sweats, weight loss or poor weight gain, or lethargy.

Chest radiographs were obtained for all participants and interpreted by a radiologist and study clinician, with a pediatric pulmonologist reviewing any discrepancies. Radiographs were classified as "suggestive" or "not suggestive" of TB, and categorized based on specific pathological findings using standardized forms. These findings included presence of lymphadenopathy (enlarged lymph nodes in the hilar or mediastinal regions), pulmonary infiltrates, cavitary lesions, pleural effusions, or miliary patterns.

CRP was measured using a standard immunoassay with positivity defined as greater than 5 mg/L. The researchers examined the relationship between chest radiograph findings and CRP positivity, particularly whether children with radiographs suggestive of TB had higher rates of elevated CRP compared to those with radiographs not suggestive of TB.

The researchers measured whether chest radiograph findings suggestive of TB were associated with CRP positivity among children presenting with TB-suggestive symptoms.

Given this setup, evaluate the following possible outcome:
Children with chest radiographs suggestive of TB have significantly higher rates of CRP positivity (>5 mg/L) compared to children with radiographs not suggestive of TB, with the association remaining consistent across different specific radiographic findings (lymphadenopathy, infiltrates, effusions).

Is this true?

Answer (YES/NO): NO